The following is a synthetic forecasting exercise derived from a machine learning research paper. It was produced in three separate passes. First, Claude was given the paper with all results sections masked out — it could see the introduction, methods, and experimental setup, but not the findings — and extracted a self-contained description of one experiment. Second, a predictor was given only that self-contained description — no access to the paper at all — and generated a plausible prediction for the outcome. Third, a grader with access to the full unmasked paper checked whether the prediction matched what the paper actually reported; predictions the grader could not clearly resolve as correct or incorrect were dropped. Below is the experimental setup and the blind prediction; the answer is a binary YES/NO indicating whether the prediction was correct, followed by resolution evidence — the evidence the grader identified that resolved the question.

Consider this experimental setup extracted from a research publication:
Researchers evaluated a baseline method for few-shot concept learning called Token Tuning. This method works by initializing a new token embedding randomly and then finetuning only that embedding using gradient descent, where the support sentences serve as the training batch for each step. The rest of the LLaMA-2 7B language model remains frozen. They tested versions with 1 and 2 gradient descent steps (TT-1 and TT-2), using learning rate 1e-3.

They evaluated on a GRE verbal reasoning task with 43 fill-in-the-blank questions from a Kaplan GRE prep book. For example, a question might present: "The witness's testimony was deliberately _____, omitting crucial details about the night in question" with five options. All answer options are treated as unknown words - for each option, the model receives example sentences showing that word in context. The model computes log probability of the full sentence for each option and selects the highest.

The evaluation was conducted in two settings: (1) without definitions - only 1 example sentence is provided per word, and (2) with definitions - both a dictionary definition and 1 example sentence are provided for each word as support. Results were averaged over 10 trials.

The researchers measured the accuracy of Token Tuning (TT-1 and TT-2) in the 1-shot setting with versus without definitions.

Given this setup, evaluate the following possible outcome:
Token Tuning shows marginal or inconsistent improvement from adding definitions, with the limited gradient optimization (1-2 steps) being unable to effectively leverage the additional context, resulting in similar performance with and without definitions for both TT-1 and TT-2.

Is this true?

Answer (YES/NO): NO